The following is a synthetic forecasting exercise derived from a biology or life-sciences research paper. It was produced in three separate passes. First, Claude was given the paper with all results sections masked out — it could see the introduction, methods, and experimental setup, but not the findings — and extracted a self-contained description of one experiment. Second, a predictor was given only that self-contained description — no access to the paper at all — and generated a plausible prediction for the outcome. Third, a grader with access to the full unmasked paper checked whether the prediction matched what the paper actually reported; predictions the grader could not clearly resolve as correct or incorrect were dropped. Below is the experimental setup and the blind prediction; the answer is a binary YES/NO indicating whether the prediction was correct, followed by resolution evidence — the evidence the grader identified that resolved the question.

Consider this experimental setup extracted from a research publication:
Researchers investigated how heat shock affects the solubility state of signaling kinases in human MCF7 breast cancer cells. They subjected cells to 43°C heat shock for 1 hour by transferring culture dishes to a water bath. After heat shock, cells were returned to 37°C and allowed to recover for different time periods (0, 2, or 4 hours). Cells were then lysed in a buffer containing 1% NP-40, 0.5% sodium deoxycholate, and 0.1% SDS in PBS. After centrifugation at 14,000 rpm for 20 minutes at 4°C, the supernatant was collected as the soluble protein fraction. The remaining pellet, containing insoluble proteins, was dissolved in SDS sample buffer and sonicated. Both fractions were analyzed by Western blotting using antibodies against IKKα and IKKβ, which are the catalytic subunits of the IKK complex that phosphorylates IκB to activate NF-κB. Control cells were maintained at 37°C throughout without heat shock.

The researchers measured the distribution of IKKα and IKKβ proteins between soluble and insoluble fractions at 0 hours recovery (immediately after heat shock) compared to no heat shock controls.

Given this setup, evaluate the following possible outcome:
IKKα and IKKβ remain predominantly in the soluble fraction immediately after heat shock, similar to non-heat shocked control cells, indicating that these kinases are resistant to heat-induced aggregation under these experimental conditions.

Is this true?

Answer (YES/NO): NO